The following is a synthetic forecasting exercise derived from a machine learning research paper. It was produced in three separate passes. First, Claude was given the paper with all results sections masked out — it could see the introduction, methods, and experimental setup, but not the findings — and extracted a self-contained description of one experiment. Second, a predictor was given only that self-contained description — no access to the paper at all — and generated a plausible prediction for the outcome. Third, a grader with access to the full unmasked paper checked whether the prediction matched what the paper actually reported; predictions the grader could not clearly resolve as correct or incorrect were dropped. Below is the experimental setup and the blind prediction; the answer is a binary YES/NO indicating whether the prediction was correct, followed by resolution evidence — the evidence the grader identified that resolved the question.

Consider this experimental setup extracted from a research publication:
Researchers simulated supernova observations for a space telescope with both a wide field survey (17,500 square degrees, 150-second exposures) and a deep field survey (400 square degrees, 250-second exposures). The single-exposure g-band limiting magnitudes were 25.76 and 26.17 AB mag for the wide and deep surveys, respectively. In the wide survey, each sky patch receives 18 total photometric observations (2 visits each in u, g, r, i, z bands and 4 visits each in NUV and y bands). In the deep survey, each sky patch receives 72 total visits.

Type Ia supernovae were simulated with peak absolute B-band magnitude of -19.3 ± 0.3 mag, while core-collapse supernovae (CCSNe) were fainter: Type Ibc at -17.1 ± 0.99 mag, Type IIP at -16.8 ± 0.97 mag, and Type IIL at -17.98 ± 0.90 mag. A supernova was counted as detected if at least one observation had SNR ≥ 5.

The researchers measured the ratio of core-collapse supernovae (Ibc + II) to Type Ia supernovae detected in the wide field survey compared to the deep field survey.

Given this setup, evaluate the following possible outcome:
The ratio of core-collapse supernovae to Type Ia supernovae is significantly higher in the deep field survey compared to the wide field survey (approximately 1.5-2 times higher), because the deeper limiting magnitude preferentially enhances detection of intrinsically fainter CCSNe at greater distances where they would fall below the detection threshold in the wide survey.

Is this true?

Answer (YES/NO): NO